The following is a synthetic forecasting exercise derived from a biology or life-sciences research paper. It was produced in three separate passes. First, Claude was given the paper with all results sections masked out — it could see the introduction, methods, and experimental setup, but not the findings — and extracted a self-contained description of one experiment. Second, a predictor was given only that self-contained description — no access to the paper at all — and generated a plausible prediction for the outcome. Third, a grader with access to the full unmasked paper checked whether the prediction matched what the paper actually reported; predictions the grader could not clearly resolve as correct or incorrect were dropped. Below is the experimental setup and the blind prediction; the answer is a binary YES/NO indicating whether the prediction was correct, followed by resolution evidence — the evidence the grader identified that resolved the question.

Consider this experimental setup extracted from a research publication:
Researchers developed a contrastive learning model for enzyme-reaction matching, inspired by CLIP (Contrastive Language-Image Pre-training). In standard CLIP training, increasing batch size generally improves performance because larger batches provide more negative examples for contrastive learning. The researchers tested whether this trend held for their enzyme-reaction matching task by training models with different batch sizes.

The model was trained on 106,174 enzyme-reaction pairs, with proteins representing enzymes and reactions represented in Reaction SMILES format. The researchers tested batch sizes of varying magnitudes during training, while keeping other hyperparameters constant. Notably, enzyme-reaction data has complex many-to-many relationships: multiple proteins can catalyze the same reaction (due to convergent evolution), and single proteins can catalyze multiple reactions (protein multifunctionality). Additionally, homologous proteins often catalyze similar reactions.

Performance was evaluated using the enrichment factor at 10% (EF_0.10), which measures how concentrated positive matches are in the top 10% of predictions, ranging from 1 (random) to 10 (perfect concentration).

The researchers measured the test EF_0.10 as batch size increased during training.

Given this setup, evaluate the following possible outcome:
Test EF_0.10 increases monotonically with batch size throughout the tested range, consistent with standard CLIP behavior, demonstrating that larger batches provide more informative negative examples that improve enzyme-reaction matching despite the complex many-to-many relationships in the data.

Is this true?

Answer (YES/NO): NO